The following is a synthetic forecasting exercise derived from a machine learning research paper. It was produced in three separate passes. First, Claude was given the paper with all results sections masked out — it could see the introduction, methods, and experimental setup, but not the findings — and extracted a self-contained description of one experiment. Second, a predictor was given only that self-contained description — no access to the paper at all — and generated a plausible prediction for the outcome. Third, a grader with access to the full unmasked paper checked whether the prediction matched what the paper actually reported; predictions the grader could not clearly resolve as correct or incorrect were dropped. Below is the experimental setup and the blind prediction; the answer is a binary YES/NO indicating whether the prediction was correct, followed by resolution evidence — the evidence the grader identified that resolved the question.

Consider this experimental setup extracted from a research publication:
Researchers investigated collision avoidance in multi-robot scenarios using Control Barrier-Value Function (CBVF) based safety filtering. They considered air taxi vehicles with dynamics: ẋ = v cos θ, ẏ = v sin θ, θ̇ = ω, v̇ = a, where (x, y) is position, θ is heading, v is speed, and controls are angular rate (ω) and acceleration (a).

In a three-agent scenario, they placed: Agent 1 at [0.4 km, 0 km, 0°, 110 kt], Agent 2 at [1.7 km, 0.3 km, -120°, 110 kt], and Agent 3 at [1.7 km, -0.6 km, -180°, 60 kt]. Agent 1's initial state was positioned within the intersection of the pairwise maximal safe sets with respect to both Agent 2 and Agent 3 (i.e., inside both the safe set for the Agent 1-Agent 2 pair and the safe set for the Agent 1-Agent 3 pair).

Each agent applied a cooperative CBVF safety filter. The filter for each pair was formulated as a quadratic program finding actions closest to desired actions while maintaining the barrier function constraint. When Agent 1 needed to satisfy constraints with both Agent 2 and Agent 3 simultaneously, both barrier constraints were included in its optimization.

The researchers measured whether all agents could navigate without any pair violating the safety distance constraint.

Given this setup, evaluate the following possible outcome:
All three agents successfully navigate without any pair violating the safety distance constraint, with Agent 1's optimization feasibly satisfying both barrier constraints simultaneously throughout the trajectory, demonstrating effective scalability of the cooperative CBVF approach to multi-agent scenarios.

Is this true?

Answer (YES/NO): NO